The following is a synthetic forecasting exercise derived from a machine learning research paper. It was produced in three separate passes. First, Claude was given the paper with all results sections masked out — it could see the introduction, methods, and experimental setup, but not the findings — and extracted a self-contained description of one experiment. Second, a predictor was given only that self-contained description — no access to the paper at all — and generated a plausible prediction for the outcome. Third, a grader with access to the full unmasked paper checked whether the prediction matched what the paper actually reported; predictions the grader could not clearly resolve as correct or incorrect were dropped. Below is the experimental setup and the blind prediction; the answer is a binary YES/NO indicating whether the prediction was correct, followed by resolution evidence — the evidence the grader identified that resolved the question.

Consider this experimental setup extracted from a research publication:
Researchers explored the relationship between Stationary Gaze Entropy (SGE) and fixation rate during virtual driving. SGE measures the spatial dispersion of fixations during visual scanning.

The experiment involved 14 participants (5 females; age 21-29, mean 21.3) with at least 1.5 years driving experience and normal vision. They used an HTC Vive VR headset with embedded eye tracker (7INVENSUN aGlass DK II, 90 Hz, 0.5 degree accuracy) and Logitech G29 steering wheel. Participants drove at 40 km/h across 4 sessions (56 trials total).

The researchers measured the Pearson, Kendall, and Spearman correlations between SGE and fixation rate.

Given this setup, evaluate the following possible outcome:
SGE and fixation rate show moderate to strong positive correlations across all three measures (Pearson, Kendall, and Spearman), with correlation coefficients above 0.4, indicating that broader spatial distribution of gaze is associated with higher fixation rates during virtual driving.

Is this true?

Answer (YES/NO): NO